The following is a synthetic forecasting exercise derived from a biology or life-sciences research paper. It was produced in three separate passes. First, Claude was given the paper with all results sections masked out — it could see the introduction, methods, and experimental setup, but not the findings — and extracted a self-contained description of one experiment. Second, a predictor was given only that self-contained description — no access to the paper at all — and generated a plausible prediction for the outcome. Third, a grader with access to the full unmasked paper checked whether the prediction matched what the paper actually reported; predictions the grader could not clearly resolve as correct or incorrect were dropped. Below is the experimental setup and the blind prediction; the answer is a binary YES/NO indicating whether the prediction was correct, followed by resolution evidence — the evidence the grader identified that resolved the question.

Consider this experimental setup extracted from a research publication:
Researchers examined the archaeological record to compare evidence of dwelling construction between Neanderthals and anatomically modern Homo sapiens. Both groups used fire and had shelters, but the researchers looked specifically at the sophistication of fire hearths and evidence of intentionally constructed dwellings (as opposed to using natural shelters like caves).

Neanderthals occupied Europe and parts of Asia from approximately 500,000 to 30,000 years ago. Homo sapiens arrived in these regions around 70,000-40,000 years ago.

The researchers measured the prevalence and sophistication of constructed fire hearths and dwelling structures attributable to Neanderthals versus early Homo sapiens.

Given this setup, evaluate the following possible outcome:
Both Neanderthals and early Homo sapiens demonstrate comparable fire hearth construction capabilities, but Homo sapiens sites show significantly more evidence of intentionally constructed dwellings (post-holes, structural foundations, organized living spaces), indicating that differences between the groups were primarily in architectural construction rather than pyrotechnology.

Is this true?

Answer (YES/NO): NO